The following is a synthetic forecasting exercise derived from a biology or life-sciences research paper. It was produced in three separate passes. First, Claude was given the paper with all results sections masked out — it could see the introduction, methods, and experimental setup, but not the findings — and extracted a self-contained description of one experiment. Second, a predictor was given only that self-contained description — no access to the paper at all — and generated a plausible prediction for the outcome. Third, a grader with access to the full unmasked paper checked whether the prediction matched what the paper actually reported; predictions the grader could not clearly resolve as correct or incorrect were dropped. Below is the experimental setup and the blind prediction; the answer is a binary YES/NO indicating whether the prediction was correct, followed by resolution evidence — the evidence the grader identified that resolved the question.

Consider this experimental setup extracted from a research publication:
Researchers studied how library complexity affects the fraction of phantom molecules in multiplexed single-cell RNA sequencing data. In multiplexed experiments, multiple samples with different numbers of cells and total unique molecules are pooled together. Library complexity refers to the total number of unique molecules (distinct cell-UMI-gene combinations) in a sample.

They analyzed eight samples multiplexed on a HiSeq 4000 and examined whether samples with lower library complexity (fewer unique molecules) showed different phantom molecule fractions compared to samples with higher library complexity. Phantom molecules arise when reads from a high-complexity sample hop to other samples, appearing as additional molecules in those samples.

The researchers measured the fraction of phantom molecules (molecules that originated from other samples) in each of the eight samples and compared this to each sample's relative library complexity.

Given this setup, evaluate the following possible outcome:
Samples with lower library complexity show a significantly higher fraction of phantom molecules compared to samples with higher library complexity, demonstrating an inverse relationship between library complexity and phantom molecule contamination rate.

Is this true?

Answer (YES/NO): YES